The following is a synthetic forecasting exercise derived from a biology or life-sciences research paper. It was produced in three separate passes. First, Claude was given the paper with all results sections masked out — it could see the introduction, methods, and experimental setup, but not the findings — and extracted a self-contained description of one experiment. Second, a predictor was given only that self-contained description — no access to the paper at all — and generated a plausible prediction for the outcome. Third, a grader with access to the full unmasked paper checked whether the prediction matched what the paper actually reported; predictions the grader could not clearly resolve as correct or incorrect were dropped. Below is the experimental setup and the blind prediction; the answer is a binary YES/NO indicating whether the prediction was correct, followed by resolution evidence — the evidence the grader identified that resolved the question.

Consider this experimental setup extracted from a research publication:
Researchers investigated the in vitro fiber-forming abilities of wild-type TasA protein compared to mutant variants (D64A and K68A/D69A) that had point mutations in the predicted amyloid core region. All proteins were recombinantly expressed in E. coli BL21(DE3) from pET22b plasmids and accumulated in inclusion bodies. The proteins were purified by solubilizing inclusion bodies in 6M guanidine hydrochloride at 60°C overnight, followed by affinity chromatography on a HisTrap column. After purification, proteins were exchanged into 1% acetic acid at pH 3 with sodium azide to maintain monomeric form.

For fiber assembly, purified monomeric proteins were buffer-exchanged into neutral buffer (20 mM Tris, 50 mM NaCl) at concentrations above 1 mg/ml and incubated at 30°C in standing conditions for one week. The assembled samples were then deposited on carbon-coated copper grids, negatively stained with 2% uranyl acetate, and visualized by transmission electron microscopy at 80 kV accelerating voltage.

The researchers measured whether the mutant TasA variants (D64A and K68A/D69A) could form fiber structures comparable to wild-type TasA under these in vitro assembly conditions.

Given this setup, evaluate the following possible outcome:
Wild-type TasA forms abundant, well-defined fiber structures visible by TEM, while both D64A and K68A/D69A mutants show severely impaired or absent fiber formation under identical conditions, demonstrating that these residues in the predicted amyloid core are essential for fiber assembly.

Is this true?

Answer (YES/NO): NO